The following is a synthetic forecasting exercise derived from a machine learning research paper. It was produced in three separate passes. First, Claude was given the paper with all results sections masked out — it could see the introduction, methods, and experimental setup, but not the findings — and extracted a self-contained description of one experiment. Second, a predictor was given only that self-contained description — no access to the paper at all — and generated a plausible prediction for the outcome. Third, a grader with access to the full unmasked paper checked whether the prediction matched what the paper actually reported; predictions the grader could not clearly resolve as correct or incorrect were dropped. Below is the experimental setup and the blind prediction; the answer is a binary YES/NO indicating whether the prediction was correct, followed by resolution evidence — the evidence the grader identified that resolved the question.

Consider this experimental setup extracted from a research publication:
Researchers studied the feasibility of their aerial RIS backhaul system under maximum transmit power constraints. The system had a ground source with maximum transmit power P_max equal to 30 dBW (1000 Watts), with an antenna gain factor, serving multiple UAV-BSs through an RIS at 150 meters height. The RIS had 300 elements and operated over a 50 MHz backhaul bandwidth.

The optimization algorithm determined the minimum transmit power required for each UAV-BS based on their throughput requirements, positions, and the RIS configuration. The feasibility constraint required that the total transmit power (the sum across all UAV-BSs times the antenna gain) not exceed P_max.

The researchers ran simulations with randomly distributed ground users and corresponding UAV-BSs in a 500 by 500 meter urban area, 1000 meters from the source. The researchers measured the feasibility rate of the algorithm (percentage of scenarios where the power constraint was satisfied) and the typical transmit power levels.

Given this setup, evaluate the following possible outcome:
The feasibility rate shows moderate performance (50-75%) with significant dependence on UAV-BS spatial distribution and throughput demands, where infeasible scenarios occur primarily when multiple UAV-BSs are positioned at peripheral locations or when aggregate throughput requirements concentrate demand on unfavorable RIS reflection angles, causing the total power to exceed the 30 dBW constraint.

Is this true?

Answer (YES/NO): NO